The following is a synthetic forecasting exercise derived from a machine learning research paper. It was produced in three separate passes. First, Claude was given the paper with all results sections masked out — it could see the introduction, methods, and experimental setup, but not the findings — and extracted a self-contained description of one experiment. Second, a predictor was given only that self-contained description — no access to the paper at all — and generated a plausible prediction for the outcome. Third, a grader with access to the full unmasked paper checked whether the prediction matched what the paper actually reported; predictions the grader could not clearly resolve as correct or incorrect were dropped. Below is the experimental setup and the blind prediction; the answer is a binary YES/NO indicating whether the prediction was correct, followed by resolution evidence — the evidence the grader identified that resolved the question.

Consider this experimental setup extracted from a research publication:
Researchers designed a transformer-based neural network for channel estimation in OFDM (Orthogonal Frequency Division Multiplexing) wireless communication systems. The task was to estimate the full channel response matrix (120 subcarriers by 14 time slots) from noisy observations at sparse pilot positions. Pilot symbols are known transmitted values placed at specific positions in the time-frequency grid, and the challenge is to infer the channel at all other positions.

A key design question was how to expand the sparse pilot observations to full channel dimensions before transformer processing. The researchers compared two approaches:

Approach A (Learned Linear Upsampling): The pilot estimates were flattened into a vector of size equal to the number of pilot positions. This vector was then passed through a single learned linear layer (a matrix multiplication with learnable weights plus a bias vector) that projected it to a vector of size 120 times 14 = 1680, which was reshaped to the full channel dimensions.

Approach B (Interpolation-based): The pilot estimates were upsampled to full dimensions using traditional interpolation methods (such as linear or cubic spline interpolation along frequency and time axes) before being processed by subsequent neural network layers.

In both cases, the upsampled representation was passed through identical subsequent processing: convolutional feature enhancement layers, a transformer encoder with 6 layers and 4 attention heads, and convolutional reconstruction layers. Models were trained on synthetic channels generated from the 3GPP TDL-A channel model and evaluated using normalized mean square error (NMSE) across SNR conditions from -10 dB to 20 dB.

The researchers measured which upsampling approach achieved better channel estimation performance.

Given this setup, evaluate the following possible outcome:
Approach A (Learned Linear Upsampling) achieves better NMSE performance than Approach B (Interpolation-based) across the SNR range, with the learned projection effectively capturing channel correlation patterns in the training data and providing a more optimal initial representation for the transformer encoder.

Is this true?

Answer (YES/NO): YES